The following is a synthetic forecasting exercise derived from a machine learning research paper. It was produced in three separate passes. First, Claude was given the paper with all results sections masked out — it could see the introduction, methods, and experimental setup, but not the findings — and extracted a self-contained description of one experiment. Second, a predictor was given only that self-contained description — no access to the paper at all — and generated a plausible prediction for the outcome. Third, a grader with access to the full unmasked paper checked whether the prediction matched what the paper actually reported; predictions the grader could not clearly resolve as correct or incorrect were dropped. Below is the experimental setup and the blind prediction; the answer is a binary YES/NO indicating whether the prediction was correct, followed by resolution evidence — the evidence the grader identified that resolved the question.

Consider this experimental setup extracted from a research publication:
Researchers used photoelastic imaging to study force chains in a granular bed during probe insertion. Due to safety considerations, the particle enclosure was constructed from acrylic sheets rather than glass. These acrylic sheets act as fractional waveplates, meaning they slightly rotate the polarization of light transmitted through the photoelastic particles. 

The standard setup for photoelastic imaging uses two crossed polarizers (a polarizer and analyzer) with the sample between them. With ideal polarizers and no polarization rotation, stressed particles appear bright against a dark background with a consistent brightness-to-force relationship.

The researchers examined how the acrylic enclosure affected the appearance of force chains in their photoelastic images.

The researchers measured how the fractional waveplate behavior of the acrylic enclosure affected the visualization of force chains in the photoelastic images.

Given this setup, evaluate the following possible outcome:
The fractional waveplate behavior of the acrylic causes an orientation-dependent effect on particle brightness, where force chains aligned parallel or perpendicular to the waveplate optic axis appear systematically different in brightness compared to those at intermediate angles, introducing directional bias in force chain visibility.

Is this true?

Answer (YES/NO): NO